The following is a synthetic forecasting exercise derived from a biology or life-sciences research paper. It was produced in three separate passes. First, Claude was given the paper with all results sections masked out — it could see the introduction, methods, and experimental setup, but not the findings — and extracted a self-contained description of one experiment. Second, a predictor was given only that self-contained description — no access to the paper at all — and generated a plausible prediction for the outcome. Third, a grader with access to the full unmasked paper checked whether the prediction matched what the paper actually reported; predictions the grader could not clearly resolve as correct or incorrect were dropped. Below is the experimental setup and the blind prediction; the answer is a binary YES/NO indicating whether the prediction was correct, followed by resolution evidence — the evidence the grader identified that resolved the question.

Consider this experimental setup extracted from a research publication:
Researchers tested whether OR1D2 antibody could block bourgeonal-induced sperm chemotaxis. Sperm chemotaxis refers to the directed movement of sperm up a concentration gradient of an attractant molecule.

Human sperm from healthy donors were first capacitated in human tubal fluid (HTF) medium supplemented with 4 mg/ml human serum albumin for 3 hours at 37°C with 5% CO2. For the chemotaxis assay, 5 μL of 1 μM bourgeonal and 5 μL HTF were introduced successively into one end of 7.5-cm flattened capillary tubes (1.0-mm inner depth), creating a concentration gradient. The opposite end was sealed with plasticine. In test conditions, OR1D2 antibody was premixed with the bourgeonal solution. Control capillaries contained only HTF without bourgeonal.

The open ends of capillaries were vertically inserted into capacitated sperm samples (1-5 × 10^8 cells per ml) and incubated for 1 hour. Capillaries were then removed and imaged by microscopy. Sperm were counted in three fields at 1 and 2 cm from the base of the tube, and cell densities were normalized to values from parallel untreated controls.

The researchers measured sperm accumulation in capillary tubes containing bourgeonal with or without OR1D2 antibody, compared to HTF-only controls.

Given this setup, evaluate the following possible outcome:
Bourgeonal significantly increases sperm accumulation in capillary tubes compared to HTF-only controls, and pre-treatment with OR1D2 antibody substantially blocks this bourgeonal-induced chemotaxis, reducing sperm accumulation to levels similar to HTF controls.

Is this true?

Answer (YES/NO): YES